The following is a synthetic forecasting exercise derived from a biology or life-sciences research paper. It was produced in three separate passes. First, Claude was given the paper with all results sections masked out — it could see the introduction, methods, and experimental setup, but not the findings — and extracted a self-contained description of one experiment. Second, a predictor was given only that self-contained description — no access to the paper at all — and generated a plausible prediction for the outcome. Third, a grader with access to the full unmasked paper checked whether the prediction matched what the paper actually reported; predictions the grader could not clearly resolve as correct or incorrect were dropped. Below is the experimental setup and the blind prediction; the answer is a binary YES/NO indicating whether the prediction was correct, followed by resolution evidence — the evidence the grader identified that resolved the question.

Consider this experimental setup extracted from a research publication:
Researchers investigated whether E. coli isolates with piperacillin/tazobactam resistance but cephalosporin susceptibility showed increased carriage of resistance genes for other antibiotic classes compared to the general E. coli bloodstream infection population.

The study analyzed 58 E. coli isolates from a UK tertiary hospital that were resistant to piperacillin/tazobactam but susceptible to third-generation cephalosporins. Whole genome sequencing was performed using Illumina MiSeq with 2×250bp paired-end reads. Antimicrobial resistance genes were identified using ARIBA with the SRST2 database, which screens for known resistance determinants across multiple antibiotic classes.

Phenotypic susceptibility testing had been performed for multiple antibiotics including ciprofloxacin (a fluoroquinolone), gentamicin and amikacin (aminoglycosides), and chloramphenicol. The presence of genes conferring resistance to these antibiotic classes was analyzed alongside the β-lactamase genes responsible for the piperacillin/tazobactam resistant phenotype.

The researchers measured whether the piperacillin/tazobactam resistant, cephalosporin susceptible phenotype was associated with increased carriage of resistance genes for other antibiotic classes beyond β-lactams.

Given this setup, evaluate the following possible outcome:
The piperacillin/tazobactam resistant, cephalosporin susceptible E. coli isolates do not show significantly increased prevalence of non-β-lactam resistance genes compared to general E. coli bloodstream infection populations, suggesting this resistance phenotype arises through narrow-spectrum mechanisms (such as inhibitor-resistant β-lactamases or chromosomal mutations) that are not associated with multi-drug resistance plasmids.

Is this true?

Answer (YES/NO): YES